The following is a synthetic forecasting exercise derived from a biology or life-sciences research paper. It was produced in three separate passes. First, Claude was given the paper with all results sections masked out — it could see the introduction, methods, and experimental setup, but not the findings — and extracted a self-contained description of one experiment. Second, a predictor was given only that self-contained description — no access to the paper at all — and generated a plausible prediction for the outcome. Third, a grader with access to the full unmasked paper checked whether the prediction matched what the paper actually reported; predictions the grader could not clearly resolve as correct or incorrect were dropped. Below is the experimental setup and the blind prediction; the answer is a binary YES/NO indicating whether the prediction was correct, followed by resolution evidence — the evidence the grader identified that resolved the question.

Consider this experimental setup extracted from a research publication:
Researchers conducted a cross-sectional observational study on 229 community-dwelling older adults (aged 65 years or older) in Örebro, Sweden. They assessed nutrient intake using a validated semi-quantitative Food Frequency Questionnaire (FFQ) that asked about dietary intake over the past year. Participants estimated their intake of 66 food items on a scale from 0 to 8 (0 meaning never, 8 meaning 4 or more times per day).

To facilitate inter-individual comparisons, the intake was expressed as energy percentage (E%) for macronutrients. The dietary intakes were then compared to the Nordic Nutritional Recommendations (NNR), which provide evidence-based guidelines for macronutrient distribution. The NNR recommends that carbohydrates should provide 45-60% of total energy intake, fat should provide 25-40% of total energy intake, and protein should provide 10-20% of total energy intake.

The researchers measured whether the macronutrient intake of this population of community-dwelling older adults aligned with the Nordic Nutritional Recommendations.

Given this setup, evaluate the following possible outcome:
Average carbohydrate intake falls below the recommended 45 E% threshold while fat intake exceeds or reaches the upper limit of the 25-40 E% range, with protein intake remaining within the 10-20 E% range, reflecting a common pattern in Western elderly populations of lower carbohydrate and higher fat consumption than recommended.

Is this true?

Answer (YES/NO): NO